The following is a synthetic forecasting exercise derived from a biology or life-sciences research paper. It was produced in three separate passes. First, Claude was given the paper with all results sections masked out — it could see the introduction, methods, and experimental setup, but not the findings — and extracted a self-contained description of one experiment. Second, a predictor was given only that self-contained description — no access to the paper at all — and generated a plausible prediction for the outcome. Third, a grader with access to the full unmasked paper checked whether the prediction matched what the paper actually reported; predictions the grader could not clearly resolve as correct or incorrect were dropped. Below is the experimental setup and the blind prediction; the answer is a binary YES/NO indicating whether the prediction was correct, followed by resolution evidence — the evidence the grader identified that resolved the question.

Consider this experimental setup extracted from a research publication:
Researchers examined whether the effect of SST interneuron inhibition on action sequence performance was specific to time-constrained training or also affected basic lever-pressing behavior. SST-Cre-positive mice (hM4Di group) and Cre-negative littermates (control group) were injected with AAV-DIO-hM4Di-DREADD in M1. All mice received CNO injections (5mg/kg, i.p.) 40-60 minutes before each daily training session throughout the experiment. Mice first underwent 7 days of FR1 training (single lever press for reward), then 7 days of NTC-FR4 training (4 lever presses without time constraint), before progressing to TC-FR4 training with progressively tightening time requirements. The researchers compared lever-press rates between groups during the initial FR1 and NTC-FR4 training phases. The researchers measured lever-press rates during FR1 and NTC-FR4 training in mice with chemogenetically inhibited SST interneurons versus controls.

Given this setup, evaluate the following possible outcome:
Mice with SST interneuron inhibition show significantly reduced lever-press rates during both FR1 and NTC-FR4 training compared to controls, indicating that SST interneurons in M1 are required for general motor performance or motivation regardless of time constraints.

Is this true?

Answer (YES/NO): NO